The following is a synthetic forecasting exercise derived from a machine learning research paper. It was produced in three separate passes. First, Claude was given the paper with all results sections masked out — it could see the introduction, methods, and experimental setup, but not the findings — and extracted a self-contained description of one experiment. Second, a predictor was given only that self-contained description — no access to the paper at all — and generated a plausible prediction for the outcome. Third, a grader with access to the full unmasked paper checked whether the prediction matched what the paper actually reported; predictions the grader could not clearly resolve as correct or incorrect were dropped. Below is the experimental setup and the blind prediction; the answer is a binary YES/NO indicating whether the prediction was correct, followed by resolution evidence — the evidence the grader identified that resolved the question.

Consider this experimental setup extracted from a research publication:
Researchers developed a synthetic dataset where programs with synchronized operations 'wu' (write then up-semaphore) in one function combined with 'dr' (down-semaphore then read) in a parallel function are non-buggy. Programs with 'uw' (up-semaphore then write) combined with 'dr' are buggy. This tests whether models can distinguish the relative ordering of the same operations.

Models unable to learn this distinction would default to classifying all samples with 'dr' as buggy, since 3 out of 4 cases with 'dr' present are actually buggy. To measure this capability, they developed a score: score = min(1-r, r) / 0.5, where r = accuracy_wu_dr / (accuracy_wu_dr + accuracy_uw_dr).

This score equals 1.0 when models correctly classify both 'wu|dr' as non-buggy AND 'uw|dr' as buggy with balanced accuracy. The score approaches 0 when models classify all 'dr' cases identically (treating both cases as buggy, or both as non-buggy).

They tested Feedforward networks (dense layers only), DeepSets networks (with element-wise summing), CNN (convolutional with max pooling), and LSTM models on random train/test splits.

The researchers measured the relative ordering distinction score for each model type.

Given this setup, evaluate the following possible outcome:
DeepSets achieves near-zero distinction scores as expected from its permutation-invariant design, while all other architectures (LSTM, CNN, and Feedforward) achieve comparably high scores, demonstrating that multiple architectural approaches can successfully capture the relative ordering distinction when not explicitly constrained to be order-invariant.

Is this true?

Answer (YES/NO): NO